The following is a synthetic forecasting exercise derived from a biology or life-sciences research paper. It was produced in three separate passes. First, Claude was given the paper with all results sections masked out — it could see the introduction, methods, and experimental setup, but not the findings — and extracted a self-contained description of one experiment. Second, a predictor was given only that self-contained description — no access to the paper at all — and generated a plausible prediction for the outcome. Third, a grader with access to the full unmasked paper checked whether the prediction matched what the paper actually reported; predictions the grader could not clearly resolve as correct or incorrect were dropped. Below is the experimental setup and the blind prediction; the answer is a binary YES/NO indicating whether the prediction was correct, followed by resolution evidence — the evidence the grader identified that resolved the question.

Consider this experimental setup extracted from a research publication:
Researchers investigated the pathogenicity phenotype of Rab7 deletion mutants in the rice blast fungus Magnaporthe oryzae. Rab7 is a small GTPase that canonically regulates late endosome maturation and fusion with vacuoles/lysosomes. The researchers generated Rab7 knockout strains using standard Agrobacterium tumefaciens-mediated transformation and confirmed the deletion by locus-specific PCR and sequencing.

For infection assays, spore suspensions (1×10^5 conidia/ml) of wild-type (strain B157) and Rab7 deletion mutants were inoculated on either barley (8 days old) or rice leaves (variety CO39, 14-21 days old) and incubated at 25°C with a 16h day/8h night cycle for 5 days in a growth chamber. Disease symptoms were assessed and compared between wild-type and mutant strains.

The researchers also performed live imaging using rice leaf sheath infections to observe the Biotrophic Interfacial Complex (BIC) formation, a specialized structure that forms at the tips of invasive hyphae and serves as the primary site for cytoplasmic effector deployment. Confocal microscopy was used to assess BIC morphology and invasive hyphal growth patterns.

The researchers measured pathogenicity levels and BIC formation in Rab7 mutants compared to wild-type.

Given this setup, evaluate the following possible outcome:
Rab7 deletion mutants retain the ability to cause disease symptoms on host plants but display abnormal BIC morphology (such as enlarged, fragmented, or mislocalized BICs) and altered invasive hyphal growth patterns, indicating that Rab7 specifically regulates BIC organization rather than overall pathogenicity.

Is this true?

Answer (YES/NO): NO